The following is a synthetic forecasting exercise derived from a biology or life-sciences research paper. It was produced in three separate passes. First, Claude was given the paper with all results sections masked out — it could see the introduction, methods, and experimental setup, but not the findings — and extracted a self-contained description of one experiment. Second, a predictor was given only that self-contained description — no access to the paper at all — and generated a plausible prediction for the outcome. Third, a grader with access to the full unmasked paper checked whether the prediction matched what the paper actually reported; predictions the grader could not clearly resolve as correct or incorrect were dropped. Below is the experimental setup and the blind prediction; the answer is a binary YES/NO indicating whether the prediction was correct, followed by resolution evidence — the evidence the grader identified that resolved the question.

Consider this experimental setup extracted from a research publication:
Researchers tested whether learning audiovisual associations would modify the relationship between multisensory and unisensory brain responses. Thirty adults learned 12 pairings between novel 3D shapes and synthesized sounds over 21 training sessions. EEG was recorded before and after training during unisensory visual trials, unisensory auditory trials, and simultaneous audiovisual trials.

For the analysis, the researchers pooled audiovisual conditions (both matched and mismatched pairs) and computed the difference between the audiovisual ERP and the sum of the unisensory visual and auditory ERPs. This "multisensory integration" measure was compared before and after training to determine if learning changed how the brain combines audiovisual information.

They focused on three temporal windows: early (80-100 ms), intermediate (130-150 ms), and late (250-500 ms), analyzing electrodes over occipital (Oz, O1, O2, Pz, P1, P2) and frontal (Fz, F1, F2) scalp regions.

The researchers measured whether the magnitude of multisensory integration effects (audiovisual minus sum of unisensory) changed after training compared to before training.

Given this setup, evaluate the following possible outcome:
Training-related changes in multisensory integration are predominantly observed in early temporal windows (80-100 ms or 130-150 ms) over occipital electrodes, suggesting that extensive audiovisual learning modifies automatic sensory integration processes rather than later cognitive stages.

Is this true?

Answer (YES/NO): NO